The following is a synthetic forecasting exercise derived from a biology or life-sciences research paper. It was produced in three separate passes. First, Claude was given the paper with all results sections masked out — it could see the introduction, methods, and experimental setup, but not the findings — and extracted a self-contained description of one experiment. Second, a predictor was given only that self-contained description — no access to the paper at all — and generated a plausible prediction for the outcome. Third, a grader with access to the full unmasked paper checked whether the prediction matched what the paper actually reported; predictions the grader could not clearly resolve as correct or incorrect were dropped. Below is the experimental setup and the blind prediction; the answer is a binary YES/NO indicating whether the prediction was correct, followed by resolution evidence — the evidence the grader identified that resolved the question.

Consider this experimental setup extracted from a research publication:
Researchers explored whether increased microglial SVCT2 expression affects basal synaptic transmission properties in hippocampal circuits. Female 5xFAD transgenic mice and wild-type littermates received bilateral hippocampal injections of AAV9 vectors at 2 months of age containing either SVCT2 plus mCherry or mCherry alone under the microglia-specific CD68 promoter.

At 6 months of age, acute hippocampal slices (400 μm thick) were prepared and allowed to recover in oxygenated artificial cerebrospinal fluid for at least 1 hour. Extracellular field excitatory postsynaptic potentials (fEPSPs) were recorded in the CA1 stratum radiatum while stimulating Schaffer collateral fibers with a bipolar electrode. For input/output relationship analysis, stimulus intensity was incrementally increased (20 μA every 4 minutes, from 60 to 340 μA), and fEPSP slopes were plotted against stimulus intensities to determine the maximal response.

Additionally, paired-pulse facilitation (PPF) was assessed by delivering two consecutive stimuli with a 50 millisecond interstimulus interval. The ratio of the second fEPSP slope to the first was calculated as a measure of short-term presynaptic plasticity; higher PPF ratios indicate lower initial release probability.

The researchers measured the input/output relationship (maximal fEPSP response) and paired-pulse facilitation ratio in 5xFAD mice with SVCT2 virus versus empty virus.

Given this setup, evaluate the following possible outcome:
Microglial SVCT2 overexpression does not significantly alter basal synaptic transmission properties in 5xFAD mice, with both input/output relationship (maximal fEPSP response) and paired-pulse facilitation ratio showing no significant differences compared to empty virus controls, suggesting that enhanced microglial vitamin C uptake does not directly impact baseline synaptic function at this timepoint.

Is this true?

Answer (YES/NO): NO